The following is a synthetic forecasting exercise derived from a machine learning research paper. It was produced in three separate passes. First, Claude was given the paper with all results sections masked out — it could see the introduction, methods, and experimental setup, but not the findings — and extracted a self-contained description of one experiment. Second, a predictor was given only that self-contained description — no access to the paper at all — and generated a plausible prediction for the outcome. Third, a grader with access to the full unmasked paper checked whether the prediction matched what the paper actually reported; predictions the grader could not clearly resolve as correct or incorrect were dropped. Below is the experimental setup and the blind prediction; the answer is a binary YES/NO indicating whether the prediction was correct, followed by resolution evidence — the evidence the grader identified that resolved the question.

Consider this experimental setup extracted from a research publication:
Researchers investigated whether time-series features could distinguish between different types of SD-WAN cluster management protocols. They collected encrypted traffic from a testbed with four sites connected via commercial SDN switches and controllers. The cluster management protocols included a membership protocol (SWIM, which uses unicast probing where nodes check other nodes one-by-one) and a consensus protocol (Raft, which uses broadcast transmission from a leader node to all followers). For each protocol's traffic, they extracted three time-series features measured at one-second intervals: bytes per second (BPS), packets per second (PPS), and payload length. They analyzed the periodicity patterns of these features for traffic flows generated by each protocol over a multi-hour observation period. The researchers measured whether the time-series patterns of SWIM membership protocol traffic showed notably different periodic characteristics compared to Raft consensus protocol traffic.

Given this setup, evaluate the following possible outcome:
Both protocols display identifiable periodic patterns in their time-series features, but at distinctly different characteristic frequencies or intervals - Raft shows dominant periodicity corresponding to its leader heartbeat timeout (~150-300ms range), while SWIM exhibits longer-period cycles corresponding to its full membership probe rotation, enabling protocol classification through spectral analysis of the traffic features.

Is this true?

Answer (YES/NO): NO